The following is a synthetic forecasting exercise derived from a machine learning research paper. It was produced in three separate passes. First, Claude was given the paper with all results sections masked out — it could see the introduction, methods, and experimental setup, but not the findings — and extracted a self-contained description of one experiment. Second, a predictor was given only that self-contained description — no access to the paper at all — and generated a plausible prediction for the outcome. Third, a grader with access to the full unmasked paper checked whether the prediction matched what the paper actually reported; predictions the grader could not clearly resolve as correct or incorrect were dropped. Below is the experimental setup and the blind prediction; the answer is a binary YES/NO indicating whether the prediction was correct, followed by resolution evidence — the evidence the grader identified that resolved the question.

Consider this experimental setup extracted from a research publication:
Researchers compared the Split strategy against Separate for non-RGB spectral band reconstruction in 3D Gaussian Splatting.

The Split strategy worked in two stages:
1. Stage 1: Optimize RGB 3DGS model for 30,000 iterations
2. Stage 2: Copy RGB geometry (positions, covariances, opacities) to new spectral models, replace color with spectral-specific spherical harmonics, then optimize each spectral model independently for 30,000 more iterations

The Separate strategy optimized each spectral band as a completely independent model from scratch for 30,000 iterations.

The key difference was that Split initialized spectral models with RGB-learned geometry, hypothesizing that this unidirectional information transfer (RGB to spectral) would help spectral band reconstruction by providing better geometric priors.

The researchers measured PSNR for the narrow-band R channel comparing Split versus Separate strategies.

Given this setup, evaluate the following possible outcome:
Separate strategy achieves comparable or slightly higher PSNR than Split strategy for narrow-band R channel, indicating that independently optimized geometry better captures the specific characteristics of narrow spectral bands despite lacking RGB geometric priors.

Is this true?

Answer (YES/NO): NO